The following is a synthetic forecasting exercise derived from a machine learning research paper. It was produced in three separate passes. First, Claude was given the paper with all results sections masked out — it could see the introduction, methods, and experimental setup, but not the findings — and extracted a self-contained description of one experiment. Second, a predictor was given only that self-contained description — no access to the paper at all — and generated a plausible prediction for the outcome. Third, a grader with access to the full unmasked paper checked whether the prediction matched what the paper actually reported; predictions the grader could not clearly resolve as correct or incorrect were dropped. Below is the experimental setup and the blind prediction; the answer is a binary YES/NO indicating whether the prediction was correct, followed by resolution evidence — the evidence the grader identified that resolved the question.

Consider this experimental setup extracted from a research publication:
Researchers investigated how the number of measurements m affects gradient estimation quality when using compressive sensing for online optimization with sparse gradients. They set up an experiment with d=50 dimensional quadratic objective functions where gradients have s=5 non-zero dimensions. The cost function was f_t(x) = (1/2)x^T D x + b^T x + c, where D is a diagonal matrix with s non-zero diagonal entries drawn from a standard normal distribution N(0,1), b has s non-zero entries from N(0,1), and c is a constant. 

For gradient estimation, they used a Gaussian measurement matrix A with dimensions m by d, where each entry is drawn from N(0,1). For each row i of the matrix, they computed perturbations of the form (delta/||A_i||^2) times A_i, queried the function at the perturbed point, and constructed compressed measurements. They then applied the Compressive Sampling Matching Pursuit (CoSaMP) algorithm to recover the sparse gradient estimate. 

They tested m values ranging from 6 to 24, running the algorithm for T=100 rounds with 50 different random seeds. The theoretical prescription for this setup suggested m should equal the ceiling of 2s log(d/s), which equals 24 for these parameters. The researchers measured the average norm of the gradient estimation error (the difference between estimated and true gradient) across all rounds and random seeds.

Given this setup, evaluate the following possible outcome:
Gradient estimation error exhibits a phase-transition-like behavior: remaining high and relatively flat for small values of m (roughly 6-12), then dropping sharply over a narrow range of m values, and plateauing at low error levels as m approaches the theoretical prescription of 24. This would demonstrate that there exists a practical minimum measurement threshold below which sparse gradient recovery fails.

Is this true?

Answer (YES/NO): NO